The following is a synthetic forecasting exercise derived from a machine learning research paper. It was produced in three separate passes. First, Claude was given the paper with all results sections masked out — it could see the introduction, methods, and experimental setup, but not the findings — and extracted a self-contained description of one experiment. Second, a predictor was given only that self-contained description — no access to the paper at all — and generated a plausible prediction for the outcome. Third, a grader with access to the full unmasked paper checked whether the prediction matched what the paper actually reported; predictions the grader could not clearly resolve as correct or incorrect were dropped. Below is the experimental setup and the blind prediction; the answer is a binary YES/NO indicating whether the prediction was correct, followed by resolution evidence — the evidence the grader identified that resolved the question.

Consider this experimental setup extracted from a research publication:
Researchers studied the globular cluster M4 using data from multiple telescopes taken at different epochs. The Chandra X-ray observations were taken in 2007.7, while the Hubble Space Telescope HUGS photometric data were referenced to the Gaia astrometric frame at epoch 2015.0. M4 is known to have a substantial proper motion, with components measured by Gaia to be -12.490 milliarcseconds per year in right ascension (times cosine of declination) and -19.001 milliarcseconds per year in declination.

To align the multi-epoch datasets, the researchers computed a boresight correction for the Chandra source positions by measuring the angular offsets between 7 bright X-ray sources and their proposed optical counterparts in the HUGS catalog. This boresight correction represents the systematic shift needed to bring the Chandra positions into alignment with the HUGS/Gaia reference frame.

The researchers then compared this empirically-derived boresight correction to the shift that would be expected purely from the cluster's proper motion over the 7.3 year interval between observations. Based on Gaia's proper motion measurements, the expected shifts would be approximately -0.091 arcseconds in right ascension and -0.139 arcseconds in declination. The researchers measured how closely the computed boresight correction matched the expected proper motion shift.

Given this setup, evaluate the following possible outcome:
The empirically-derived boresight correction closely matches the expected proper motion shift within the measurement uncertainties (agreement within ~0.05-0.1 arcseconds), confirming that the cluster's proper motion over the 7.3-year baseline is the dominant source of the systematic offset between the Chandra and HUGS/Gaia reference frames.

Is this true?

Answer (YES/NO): YES